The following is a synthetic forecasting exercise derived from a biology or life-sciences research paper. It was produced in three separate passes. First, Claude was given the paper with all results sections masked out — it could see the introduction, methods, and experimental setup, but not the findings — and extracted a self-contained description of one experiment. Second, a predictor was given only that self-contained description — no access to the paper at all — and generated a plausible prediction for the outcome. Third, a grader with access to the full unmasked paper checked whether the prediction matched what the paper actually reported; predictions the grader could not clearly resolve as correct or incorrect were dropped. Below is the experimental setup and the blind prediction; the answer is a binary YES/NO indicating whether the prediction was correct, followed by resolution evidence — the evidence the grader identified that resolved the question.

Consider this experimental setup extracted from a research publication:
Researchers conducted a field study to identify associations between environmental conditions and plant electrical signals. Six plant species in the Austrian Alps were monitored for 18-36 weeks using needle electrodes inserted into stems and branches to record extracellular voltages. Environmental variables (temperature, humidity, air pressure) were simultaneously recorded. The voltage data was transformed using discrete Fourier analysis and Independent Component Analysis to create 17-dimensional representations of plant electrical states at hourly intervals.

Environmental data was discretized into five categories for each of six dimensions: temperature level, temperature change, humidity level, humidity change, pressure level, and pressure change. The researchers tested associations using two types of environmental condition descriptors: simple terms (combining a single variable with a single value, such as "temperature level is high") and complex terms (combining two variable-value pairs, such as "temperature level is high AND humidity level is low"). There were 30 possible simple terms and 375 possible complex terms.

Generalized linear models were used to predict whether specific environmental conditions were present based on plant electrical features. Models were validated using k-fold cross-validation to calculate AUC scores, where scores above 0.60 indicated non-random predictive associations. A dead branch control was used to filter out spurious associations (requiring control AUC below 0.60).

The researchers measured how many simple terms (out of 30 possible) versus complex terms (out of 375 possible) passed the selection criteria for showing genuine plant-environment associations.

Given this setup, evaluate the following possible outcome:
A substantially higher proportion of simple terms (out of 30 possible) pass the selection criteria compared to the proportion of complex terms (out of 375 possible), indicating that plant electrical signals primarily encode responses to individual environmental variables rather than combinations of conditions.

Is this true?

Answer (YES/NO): YES